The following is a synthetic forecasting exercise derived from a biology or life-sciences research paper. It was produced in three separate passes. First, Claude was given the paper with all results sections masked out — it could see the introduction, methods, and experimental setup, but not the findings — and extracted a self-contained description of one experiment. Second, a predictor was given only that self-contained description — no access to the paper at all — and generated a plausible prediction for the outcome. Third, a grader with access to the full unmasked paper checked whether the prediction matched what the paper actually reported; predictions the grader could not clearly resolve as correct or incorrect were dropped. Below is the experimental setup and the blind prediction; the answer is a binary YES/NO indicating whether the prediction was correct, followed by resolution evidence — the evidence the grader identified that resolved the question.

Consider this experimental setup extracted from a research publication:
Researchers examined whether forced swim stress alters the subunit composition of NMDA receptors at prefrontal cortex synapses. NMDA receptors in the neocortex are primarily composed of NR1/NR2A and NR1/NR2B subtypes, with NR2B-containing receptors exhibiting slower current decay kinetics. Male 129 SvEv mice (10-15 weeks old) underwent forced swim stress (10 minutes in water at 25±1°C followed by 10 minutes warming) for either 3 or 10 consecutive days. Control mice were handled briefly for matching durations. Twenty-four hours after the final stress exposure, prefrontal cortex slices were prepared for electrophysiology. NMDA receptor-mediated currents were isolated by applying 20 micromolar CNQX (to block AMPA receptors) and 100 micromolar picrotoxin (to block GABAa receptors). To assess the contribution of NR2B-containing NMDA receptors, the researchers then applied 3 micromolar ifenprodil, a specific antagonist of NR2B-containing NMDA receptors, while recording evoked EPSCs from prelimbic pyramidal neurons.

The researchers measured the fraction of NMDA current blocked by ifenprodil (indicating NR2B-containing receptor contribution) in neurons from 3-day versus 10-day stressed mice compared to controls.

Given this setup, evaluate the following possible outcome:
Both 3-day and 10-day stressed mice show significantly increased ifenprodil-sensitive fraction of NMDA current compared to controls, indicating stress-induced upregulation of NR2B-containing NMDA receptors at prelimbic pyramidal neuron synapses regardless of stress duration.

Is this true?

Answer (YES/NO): NO